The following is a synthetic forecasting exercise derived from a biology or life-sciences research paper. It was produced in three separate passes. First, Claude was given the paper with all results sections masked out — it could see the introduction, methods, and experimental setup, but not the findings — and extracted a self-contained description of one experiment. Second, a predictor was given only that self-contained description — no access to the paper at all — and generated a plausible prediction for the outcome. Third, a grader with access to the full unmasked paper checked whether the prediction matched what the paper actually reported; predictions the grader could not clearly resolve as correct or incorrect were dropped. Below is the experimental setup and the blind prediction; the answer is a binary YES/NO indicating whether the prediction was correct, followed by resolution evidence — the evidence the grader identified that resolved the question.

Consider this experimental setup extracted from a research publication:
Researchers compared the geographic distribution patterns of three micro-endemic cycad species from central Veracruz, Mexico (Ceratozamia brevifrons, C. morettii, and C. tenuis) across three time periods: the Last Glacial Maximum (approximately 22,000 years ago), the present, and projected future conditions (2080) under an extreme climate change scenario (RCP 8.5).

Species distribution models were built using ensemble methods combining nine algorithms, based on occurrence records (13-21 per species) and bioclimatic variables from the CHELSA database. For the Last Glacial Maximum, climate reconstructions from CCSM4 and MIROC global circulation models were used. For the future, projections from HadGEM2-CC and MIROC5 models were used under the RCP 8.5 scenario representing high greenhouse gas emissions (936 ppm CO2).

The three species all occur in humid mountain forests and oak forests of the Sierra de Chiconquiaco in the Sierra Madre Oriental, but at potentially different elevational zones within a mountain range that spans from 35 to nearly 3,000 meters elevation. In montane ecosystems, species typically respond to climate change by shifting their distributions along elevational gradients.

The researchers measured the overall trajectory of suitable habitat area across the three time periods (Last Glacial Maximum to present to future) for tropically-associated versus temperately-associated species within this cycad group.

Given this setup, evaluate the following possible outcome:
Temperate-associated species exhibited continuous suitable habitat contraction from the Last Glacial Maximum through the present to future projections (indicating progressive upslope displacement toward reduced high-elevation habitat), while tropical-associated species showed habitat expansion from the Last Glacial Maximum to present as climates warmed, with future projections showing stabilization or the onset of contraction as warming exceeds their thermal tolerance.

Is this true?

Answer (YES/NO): NO